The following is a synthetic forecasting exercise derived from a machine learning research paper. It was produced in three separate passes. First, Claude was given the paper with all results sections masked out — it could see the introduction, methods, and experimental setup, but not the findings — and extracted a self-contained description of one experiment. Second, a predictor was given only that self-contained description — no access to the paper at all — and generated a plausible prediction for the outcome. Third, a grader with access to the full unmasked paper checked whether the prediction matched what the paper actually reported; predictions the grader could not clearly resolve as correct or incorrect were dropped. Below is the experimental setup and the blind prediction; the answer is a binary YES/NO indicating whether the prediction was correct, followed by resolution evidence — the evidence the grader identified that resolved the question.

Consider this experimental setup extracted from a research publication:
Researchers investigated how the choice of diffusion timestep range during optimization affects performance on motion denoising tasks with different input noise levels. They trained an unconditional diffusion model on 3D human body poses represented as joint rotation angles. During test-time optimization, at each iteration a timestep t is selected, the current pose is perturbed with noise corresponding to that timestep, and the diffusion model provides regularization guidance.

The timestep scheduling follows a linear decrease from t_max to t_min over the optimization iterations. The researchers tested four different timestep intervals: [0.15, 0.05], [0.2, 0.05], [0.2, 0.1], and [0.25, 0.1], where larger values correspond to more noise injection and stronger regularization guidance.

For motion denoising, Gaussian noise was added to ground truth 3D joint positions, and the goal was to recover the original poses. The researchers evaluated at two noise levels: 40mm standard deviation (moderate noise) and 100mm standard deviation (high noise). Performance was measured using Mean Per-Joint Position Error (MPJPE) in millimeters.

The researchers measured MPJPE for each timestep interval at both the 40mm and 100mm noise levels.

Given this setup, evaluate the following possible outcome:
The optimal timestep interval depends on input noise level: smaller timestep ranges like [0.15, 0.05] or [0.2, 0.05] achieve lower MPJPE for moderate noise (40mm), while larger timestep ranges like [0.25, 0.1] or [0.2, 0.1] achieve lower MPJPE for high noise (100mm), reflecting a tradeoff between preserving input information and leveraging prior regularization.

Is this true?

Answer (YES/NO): YES